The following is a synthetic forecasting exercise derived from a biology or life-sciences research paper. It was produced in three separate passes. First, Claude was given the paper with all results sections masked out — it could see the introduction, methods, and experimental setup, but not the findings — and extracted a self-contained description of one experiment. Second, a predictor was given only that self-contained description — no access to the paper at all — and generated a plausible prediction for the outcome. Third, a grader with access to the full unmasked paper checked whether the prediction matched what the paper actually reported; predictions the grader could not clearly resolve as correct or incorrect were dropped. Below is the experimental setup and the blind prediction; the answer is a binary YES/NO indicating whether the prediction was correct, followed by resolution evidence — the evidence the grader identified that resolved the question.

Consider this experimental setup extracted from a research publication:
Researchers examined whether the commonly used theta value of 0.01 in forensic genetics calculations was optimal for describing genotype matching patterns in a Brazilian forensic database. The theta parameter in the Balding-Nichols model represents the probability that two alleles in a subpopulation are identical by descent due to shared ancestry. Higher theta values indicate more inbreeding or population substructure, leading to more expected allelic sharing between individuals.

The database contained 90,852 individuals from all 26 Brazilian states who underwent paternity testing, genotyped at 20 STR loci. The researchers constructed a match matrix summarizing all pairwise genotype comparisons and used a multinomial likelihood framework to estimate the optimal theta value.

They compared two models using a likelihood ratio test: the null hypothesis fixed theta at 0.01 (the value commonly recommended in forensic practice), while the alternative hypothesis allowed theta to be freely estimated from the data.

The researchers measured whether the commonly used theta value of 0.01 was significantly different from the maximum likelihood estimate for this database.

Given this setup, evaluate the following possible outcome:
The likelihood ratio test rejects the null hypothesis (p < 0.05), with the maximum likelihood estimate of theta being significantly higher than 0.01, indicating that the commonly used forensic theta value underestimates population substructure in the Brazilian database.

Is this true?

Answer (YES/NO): NO